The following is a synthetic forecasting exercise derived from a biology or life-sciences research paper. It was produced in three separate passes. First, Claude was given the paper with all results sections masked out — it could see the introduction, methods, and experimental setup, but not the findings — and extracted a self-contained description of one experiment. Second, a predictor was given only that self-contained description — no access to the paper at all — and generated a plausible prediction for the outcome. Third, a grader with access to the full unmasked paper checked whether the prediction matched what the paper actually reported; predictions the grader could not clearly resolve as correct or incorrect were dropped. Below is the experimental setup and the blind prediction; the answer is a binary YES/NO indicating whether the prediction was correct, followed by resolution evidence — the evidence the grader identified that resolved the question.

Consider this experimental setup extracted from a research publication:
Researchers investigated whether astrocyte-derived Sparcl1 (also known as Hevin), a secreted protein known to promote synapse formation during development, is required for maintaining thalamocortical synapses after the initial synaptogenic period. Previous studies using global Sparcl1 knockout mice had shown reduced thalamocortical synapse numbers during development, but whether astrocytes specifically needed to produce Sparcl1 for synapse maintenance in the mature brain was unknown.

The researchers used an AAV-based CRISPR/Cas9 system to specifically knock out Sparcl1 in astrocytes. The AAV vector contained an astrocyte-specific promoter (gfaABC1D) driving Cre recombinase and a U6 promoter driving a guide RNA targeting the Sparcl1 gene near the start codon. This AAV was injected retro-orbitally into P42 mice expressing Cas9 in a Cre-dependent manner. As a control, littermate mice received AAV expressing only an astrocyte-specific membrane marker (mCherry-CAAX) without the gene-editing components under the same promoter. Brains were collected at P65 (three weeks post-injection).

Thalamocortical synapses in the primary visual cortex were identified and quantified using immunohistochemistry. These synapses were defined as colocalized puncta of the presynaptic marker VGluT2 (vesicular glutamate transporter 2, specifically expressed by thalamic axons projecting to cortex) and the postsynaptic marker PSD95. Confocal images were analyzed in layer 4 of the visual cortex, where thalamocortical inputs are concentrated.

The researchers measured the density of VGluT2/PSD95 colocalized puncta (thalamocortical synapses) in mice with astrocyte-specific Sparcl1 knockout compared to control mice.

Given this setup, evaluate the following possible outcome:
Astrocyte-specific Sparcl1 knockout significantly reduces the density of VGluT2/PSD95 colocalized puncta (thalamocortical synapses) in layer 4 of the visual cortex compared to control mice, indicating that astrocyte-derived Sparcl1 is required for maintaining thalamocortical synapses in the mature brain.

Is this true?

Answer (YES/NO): YES